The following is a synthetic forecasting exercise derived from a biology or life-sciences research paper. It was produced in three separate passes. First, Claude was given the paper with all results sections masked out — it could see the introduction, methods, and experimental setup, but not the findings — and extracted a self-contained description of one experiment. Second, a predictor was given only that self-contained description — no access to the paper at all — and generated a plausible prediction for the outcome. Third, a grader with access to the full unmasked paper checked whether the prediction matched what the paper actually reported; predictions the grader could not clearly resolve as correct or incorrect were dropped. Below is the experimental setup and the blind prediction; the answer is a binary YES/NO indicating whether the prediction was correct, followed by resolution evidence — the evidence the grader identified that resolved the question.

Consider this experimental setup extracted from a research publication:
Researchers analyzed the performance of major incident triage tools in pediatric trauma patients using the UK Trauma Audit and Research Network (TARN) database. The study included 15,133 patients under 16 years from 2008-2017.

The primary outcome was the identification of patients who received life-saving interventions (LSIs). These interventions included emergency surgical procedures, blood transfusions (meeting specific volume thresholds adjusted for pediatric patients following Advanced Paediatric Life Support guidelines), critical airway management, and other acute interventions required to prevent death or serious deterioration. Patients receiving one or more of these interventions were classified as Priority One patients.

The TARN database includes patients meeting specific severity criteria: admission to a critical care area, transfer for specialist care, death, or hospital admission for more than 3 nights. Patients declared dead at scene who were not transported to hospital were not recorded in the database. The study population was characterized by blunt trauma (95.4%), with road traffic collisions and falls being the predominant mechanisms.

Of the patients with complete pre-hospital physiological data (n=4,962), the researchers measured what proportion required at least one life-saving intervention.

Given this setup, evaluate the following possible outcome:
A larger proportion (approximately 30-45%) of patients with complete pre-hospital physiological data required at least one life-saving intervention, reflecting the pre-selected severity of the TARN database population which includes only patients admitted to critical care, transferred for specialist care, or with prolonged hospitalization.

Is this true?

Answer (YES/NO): NO